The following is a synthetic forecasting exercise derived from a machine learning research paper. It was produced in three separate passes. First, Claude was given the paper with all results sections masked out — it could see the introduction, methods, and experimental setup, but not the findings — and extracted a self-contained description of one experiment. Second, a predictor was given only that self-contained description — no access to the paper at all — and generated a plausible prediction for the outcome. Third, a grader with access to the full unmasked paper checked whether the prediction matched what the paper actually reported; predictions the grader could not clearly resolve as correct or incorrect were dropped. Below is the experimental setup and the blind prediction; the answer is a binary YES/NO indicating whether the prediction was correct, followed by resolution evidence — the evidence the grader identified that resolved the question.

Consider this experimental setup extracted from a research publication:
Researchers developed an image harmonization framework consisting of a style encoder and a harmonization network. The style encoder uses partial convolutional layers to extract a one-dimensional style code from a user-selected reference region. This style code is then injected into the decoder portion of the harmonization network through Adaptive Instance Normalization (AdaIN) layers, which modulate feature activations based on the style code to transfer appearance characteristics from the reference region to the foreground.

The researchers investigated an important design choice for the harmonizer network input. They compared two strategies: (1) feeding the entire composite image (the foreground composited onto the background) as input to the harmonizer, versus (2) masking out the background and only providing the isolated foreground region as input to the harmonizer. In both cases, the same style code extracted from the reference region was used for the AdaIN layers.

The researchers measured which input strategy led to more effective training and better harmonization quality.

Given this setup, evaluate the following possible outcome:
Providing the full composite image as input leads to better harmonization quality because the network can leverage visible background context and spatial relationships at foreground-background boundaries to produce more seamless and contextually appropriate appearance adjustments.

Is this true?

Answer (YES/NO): NO